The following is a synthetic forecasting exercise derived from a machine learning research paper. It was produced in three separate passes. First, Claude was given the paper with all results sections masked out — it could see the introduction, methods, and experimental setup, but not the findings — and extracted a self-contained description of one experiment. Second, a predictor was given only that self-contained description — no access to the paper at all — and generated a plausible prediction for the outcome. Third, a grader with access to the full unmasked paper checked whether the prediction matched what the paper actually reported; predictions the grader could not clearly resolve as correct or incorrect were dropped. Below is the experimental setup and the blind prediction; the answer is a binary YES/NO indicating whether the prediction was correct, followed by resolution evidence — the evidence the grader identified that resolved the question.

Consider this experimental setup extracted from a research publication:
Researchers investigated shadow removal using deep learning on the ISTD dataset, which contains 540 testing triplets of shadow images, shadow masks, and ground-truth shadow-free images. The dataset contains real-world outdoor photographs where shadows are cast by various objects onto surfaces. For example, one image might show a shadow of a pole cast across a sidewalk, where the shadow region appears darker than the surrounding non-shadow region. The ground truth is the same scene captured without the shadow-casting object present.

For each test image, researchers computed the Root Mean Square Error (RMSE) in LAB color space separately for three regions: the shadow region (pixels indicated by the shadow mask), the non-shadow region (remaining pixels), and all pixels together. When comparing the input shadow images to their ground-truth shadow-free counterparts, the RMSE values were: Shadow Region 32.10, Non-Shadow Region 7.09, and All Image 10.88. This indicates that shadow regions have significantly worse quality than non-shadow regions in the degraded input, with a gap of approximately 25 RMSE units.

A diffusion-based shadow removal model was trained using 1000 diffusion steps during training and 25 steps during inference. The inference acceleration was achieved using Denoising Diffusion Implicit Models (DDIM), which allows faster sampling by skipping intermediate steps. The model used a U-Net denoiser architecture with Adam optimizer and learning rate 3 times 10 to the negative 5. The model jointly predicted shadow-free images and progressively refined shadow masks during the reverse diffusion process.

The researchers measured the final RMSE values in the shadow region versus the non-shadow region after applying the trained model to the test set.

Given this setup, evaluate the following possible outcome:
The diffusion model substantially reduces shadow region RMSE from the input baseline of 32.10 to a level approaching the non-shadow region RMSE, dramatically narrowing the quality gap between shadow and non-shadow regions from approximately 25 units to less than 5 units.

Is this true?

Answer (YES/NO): YES